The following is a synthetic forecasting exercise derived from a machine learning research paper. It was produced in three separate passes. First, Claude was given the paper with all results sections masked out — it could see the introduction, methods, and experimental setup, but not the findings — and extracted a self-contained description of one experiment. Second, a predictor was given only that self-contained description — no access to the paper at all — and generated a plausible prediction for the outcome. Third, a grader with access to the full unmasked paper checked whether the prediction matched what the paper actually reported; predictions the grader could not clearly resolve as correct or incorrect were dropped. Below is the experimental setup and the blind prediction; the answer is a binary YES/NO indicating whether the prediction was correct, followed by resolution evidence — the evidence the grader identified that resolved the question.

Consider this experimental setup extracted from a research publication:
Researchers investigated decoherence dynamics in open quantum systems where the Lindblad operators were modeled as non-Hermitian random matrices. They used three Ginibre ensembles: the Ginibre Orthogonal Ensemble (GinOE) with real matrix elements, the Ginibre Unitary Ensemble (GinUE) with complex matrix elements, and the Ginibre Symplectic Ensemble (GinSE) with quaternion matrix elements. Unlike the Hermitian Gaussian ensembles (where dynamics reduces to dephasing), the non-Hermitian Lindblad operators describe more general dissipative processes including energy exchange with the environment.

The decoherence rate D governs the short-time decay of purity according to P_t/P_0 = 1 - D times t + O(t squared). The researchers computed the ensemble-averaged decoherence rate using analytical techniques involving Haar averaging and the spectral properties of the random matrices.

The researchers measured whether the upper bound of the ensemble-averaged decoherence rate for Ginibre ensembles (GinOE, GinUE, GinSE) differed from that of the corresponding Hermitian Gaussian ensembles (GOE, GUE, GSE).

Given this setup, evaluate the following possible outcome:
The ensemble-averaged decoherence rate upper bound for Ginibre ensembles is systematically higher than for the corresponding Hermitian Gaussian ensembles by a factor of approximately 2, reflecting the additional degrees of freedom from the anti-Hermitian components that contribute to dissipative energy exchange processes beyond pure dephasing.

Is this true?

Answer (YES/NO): NO